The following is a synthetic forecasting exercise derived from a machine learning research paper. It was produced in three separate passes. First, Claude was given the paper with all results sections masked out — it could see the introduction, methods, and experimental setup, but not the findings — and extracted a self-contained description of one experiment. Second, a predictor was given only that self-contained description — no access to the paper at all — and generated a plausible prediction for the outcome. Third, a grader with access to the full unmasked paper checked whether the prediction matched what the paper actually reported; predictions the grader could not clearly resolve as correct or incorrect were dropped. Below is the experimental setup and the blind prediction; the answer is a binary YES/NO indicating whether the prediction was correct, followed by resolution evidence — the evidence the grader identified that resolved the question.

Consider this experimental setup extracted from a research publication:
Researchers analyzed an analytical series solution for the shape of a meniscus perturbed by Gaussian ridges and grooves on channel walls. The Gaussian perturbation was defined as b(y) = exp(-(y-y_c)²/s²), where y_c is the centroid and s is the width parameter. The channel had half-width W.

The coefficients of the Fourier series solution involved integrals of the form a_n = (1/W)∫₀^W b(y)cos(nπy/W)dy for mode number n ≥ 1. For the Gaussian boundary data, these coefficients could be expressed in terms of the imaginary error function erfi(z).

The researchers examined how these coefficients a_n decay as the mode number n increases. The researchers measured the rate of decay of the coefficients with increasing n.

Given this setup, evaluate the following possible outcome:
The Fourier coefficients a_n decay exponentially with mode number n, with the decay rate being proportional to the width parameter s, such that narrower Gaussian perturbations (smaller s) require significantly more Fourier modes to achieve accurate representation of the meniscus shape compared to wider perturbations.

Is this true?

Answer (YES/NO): NO